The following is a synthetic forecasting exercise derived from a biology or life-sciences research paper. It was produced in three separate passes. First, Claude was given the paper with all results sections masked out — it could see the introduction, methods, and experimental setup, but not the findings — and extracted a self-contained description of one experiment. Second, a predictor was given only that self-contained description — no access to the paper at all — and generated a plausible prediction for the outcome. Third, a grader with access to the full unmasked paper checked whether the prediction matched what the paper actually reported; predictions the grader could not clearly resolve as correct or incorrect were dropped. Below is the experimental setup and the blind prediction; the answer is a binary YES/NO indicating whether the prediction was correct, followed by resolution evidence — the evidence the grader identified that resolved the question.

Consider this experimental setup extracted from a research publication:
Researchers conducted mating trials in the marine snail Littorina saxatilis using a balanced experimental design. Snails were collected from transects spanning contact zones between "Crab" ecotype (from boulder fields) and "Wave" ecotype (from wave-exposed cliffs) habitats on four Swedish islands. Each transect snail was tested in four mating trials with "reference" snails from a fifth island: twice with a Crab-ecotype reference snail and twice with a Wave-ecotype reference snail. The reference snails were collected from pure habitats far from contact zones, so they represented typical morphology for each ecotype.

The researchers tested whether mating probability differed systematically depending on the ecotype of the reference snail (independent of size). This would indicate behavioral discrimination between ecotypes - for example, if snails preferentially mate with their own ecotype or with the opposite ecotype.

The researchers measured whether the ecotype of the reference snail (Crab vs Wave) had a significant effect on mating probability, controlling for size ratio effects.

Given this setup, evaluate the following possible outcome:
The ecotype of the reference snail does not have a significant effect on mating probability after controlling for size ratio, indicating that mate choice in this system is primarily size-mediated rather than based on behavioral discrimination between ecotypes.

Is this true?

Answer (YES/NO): YES